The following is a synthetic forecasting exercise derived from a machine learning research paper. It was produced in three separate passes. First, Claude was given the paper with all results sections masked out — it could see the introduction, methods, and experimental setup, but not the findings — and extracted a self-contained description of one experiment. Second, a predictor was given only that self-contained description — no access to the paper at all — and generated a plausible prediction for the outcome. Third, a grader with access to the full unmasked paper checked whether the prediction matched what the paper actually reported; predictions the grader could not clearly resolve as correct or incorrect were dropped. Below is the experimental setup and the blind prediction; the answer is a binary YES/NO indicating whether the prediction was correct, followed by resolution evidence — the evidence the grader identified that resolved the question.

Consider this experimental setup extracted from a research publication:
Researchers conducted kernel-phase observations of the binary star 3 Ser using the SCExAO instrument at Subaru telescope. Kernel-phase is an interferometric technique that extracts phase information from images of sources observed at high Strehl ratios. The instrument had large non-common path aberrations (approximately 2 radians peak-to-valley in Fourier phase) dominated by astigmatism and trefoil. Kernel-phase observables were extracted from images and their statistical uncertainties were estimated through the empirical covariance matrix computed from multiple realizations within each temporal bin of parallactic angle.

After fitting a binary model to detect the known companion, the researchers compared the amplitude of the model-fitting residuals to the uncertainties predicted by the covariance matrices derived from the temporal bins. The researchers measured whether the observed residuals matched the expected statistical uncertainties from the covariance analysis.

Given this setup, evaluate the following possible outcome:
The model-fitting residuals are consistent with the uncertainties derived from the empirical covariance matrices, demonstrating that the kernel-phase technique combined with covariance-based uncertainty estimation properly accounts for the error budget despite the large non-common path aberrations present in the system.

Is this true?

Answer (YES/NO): NO